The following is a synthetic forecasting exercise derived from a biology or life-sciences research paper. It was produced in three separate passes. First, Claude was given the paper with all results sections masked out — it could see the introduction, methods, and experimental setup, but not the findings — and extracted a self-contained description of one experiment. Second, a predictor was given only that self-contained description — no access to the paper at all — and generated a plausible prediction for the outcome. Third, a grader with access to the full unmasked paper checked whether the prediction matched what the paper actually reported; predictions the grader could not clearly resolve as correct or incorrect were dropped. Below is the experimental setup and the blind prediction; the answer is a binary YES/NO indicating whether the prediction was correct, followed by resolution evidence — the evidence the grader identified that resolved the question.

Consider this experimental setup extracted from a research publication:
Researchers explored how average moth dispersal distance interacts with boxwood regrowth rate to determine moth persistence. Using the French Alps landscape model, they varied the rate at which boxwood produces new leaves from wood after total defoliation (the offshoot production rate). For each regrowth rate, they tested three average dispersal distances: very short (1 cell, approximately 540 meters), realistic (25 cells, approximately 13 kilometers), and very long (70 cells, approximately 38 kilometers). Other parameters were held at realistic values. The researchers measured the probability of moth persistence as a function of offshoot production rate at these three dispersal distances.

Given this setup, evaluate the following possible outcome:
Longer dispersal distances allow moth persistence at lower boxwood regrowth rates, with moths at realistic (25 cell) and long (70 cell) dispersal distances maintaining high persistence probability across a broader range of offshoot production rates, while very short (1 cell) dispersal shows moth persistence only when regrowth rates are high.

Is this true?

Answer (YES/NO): NO